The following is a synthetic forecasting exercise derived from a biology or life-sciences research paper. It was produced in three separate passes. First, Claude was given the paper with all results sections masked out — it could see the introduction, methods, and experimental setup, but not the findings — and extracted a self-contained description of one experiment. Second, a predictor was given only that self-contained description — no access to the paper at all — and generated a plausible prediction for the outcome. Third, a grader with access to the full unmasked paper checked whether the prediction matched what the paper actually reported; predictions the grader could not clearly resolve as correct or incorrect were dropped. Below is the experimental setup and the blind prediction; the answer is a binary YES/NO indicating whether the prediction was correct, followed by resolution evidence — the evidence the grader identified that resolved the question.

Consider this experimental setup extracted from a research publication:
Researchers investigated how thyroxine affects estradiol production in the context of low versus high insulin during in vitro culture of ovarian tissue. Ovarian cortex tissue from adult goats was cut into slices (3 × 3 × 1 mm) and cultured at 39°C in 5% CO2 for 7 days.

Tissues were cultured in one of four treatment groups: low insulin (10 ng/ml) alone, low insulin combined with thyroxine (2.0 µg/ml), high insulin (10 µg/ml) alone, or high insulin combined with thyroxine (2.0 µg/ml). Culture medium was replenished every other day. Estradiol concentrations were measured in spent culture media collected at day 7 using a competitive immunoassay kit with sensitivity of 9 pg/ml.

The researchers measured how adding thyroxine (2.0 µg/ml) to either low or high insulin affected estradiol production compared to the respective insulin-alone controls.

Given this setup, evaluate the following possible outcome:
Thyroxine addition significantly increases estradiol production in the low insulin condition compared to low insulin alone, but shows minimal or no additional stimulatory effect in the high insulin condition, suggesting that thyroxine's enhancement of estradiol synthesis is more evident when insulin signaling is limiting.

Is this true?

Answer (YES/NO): NO